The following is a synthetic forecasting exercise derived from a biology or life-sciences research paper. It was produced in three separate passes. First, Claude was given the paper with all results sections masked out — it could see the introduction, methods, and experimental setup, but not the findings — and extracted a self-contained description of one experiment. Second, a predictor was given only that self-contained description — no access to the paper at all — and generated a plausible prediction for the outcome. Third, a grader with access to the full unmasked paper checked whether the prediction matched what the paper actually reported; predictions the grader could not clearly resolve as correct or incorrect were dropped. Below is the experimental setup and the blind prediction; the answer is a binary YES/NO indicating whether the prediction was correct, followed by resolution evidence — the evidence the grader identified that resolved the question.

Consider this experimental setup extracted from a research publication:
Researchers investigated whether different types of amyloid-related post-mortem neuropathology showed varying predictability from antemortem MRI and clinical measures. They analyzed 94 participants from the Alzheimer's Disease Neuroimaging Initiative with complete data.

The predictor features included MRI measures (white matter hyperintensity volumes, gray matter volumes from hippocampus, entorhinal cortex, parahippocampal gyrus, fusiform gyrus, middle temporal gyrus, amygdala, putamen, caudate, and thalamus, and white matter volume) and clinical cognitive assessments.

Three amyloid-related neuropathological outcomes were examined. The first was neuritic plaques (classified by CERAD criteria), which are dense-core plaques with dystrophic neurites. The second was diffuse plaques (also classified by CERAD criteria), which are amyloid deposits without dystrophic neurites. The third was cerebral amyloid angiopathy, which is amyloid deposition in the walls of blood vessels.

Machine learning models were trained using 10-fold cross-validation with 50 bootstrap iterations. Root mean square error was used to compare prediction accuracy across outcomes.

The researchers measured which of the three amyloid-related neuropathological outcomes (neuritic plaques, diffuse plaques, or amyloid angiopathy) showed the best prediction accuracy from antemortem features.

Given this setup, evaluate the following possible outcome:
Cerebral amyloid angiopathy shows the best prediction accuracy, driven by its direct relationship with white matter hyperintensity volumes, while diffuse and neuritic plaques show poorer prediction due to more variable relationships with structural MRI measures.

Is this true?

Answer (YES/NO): NO